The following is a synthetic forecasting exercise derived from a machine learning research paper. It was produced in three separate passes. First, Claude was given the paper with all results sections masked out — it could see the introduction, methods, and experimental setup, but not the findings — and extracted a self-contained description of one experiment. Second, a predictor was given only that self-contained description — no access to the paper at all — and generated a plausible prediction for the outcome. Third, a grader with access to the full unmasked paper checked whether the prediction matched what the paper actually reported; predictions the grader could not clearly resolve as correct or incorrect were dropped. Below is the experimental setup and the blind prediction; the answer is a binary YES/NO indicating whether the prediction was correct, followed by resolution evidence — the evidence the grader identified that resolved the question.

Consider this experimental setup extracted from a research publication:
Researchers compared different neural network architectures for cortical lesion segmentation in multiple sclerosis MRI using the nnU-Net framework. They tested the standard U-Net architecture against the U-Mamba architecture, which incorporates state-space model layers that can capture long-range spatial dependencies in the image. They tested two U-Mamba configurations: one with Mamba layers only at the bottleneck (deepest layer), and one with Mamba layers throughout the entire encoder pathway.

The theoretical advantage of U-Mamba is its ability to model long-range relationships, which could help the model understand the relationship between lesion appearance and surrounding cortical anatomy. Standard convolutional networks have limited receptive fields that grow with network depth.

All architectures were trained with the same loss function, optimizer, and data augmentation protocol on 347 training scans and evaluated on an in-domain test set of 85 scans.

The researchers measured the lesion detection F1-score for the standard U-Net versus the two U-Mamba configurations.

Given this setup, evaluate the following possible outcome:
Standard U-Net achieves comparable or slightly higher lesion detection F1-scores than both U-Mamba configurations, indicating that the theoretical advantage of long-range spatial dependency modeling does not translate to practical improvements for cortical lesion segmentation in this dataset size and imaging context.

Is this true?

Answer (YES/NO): NO